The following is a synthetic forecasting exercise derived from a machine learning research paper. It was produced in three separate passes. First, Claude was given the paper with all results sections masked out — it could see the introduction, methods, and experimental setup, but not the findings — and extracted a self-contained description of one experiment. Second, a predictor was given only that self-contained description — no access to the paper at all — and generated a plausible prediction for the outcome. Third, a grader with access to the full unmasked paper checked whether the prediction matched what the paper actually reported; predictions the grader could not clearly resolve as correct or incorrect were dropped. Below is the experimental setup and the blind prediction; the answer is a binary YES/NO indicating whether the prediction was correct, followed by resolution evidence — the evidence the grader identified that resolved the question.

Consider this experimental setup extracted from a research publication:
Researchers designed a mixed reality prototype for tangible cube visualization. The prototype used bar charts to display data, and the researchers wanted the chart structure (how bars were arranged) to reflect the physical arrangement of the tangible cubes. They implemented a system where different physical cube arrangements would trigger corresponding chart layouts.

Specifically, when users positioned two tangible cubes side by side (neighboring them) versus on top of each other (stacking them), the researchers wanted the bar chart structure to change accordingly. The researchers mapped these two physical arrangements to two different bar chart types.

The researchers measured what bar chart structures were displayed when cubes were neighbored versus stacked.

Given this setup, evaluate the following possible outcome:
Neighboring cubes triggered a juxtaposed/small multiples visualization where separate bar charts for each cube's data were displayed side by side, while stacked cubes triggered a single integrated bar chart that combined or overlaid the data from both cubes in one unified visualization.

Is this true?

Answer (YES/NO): NO